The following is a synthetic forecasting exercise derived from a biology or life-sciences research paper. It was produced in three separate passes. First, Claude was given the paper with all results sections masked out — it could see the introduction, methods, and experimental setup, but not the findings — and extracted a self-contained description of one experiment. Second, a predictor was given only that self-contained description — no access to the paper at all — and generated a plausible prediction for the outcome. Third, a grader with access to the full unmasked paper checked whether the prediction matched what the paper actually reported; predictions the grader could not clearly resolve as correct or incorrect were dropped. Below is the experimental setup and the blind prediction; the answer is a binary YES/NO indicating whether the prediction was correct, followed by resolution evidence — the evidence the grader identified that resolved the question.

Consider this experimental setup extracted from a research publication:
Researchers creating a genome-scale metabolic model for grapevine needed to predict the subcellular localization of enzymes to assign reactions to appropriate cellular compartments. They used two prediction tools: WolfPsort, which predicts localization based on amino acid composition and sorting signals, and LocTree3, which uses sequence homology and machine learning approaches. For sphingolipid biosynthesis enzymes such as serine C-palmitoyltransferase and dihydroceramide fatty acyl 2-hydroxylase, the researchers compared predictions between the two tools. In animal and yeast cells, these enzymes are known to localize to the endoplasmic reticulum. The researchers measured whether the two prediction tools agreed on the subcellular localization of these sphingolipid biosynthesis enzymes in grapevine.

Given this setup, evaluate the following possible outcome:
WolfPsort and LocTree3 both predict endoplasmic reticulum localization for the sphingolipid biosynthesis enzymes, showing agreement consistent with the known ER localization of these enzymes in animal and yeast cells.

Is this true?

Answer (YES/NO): NO